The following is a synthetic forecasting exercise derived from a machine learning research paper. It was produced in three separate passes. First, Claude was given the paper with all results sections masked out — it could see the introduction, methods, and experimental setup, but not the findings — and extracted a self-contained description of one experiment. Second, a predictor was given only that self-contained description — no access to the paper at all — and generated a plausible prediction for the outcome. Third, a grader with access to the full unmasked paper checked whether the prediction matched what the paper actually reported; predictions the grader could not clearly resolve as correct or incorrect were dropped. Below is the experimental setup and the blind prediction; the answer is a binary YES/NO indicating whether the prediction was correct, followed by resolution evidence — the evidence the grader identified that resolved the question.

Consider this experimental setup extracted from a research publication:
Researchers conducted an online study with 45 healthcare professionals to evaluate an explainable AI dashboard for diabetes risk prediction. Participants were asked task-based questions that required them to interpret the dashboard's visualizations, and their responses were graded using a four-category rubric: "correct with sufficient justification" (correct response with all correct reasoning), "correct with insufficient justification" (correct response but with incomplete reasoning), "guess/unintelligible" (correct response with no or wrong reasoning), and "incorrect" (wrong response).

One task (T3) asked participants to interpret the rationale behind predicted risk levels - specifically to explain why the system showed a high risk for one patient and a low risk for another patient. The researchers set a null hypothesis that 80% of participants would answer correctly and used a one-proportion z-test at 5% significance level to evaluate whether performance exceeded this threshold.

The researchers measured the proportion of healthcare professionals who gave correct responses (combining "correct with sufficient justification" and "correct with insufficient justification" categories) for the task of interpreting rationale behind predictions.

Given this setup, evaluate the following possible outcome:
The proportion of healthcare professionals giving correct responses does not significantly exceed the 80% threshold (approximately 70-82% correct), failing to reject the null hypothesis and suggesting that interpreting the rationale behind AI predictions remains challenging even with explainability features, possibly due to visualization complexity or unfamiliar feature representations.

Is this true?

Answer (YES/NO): NO